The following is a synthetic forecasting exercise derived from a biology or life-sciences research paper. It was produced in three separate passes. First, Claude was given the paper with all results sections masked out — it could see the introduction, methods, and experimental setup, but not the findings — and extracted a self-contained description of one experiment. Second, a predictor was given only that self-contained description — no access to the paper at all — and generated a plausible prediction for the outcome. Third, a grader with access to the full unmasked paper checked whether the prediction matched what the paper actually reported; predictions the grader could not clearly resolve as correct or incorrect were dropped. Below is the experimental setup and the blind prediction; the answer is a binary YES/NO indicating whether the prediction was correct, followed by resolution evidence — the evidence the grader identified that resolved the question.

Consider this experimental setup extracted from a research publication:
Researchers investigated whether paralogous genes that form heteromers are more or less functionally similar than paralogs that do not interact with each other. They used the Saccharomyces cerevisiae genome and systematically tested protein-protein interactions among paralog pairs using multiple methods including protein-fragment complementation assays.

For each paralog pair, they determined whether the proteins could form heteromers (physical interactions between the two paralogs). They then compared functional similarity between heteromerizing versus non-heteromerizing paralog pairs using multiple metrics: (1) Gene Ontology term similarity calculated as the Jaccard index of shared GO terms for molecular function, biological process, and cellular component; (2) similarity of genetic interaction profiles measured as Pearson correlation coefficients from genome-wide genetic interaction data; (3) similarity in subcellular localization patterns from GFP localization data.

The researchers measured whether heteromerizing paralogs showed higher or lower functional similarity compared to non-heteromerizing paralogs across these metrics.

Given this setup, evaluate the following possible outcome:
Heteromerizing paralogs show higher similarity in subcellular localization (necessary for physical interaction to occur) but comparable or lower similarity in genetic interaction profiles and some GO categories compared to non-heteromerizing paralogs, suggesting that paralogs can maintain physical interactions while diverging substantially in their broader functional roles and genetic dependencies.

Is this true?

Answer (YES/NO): NO